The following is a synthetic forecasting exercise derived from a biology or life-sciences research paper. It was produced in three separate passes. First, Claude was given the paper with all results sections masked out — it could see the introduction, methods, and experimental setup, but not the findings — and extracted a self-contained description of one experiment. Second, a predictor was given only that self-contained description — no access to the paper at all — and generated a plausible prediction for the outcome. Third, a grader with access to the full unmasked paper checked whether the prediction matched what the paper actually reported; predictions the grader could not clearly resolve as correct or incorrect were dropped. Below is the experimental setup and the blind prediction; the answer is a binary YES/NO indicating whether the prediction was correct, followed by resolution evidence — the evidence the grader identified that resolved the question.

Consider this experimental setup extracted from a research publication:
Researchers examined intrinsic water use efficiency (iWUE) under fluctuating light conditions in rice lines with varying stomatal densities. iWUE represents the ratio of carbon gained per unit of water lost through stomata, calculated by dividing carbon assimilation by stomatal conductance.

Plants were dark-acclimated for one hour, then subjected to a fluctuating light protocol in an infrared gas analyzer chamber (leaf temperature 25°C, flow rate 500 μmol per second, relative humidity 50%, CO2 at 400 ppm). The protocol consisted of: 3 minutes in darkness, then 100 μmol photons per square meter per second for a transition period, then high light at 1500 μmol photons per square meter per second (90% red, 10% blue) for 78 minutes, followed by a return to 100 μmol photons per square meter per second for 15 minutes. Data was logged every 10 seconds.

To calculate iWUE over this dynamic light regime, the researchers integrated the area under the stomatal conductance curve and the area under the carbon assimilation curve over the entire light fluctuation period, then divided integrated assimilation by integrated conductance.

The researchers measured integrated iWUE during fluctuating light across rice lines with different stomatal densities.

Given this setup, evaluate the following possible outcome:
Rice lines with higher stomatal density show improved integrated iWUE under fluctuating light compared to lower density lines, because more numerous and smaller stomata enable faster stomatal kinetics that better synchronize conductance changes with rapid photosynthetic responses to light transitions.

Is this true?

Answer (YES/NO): NO